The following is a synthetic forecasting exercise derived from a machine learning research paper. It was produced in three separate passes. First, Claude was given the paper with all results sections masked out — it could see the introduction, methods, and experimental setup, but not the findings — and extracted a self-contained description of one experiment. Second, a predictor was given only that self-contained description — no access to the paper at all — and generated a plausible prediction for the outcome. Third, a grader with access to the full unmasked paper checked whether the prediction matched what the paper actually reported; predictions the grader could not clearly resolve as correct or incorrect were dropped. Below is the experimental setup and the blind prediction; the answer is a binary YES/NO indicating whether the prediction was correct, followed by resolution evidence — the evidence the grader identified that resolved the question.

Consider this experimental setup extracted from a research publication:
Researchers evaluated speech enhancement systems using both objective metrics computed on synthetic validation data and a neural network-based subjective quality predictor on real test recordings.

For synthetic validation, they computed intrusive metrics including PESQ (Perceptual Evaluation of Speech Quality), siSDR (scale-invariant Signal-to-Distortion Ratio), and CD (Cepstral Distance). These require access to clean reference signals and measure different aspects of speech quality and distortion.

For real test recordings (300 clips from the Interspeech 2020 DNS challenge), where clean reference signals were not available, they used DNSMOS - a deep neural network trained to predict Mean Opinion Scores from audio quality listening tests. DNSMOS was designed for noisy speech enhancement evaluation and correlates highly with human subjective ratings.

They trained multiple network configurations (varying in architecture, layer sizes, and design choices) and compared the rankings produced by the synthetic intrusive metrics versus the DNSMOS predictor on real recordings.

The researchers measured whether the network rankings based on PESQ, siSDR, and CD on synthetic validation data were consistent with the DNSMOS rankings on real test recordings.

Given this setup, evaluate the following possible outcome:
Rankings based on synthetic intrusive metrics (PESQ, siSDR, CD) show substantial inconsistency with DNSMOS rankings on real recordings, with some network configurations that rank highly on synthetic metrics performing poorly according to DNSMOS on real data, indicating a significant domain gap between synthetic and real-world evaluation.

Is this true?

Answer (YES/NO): NO